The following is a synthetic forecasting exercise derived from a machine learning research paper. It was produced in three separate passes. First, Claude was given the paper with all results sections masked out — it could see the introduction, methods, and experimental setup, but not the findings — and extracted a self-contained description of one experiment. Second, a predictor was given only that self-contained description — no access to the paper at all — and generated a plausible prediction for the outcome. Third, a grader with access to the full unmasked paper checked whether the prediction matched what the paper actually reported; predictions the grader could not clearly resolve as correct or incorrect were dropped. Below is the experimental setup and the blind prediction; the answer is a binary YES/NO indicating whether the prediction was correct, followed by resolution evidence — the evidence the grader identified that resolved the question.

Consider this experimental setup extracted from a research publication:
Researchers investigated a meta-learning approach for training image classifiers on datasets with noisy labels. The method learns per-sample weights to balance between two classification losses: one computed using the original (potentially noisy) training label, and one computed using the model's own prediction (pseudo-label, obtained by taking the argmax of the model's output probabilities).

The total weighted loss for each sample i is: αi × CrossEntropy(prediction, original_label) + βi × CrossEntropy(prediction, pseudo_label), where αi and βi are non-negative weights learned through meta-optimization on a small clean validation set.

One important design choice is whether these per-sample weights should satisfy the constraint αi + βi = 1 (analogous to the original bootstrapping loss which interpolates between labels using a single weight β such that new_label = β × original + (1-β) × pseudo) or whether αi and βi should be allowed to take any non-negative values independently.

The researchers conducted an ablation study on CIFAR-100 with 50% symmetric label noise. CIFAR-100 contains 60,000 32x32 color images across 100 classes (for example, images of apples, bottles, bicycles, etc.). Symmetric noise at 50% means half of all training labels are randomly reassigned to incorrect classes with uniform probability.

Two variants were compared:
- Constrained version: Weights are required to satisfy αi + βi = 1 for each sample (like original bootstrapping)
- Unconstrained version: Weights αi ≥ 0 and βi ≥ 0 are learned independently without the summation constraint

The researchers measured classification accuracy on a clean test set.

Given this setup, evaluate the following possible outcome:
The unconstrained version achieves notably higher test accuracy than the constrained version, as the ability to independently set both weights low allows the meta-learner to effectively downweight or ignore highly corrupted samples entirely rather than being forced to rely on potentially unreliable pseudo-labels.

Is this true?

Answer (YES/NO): YES